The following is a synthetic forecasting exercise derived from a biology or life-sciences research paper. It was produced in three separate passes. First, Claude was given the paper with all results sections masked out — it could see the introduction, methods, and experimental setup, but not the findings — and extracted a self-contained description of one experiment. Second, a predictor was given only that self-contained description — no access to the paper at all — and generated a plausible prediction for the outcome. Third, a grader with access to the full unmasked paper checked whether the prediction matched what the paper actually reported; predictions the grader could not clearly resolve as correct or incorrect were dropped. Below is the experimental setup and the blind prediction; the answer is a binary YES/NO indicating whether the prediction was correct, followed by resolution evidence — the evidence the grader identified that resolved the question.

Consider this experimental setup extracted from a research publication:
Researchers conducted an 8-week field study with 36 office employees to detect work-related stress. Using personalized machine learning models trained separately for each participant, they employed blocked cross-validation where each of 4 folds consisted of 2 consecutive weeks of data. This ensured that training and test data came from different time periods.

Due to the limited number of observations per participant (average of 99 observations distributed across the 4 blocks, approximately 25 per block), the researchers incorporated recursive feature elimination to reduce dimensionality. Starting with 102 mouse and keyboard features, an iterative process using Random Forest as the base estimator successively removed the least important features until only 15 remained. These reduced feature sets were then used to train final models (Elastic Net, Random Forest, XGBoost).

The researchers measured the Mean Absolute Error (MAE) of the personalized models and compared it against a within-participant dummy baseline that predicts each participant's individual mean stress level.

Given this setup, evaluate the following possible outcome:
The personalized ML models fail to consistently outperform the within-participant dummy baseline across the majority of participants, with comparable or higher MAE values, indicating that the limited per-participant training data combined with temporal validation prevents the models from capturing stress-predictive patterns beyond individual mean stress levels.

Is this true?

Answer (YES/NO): YES